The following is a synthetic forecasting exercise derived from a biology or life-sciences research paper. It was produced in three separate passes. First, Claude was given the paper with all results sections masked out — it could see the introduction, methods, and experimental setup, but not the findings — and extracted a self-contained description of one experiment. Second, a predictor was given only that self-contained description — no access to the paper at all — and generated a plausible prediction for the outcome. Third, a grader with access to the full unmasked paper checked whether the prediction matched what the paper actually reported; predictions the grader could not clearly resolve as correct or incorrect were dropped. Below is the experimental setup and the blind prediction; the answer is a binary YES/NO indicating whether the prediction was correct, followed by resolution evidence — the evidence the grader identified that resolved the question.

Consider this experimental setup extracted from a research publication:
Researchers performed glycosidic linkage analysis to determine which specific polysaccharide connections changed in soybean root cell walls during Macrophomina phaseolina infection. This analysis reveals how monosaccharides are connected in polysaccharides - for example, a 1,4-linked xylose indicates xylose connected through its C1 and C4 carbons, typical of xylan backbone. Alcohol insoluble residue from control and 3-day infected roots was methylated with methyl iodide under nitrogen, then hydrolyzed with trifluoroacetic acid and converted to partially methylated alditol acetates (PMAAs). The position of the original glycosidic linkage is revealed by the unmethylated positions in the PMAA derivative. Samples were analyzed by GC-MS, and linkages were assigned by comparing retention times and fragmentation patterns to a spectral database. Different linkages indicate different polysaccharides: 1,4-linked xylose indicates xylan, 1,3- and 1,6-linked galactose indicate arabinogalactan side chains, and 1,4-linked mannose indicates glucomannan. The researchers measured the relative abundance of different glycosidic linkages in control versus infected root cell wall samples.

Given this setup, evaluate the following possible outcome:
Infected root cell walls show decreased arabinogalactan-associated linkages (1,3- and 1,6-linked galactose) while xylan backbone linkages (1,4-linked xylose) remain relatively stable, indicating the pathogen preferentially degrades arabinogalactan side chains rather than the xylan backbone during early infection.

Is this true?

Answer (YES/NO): NO